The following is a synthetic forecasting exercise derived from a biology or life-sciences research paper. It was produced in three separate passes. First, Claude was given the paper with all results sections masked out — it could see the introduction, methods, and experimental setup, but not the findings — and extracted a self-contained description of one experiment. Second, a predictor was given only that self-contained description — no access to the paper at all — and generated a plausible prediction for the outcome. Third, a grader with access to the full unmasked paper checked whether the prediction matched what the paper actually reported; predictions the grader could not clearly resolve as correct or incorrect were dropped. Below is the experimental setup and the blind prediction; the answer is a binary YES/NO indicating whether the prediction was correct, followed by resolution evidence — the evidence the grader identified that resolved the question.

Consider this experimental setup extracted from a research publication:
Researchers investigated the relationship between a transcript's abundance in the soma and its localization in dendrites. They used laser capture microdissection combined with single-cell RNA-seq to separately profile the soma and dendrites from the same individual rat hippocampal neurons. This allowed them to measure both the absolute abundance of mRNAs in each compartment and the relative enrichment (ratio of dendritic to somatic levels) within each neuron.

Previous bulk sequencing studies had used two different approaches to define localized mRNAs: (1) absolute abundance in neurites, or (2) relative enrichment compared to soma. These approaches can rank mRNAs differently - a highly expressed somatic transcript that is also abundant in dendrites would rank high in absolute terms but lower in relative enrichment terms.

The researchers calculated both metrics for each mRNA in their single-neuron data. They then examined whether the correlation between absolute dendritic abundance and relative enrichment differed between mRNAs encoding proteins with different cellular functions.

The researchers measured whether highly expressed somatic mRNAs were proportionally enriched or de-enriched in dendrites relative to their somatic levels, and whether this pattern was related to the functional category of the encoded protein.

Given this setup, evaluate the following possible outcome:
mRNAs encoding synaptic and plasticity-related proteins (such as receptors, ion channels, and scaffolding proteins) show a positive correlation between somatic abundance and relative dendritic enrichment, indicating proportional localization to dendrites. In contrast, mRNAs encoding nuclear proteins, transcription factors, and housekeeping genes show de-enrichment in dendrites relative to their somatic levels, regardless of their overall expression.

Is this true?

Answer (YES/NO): NO